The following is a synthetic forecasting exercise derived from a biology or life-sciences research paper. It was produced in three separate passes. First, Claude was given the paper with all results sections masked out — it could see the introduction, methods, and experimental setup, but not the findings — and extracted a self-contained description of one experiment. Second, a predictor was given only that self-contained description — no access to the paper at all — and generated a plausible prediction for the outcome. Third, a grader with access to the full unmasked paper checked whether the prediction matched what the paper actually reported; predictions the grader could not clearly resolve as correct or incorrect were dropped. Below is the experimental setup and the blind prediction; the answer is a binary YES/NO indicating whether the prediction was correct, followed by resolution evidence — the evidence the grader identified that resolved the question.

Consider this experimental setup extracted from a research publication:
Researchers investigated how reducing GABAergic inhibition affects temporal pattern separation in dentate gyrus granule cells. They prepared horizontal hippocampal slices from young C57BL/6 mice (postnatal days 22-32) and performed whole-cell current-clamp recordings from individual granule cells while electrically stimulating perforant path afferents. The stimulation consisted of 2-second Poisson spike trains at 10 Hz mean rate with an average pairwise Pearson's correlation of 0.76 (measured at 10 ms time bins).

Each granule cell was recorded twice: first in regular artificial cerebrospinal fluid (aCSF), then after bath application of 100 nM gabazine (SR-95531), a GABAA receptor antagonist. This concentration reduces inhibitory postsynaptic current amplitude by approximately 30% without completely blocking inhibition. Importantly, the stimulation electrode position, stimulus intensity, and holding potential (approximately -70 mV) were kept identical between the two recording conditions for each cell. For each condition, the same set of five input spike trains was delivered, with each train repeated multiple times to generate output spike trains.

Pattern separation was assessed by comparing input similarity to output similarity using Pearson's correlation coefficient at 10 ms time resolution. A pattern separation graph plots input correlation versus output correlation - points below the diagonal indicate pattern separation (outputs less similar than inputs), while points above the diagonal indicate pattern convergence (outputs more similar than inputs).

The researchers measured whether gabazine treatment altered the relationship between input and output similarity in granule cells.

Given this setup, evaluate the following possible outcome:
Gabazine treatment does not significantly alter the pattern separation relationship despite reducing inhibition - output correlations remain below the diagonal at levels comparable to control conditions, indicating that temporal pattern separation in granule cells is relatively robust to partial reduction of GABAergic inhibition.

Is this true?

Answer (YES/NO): NO